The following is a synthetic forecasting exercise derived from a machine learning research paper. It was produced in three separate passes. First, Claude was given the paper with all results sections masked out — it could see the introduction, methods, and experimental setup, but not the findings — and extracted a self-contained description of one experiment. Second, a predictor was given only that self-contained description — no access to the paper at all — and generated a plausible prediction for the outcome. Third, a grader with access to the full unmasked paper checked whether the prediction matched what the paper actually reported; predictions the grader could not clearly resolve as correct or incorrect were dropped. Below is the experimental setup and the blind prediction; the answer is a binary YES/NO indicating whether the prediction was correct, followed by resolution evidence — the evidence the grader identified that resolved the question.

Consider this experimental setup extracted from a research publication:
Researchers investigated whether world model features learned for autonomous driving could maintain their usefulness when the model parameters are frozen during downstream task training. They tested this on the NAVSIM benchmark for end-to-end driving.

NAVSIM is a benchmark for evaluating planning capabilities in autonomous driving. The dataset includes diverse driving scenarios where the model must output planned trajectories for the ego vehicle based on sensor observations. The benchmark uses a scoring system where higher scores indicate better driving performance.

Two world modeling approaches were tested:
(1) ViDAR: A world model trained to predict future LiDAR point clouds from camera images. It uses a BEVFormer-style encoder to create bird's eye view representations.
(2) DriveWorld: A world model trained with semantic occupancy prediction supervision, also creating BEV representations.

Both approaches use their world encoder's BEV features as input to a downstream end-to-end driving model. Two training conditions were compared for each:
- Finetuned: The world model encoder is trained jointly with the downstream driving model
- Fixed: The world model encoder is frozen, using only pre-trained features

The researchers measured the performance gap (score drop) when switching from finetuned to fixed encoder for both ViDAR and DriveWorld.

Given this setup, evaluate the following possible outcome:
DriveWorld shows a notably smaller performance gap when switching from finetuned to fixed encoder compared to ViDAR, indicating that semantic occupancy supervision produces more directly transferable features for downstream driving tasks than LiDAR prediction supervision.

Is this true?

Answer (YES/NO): YES